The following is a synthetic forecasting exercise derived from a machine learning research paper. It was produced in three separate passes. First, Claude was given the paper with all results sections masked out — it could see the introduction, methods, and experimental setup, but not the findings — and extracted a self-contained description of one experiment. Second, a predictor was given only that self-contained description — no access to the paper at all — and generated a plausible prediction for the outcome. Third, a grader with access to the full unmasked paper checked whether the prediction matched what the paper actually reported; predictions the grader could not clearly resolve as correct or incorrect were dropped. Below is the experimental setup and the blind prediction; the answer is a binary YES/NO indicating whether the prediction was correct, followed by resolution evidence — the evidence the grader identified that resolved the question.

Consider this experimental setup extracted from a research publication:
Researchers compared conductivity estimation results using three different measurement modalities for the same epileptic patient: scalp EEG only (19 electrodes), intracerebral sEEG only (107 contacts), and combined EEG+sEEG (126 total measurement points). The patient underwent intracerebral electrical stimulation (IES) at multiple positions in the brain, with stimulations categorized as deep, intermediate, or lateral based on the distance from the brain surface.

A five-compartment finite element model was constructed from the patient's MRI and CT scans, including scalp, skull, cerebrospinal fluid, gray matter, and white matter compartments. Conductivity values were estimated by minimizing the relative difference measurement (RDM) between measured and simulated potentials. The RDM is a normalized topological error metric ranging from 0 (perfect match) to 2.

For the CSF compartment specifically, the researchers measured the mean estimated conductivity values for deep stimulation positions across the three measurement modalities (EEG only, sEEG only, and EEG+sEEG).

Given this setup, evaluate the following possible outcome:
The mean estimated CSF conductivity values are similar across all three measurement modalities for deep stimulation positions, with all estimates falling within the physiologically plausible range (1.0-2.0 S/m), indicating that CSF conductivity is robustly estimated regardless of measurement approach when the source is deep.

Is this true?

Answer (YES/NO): NO